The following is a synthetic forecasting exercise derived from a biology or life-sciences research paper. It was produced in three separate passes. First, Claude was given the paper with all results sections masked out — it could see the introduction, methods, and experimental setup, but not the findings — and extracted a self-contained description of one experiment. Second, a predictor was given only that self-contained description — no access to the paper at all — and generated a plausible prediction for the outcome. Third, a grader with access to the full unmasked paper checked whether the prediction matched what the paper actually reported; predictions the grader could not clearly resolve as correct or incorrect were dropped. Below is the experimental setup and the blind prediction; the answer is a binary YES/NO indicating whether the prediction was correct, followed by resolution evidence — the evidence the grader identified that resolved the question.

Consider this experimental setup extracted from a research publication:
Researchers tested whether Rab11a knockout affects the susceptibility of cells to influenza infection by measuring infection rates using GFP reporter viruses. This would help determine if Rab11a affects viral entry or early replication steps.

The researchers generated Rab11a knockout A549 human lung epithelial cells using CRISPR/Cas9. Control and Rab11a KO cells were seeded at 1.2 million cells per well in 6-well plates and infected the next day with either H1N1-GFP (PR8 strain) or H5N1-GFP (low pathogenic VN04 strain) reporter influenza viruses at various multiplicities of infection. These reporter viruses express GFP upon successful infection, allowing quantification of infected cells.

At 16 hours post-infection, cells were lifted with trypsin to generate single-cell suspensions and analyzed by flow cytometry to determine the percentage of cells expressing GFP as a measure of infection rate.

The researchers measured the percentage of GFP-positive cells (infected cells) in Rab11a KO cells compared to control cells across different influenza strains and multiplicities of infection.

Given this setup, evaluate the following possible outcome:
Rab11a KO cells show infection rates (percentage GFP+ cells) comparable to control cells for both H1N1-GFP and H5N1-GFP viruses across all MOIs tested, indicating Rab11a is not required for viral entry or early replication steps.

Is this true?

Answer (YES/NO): YES